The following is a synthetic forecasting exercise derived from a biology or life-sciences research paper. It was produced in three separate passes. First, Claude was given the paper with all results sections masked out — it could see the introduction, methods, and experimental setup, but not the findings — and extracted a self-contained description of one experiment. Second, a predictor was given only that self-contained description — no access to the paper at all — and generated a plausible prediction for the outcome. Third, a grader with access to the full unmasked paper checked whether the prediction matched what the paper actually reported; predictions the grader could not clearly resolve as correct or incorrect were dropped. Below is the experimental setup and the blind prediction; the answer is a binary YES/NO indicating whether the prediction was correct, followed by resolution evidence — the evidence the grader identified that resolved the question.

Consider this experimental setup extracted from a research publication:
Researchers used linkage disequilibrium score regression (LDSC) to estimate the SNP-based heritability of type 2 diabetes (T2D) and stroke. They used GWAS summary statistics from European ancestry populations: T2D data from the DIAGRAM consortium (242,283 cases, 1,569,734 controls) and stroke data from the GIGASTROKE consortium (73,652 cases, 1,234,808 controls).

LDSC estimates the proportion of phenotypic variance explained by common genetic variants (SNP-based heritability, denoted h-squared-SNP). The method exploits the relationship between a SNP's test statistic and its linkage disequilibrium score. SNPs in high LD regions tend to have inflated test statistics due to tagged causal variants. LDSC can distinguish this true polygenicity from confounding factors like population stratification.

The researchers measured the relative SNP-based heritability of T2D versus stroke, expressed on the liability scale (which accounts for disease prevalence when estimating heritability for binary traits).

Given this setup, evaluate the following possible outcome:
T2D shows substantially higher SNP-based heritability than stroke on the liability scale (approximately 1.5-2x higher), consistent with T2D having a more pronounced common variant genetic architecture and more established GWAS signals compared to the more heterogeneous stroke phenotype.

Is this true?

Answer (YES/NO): NO